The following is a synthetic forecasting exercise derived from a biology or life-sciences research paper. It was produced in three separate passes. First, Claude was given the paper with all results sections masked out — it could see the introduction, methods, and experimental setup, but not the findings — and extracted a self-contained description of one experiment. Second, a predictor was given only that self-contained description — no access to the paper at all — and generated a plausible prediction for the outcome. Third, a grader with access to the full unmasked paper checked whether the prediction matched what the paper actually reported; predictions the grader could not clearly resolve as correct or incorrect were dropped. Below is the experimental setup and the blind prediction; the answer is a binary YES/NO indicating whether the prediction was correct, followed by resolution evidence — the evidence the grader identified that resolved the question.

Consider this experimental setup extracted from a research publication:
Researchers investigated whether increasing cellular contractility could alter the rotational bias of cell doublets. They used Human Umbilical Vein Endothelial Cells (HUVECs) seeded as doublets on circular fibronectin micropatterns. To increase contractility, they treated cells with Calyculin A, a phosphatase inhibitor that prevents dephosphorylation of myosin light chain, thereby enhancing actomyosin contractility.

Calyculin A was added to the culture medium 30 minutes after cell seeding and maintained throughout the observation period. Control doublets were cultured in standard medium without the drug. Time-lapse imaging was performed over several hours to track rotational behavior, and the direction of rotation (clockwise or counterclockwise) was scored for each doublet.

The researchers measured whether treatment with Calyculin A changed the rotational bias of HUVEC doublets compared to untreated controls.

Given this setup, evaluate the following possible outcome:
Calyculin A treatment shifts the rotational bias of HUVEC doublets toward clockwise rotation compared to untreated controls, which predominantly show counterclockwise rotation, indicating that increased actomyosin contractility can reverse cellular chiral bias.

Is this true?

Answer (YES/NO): NO